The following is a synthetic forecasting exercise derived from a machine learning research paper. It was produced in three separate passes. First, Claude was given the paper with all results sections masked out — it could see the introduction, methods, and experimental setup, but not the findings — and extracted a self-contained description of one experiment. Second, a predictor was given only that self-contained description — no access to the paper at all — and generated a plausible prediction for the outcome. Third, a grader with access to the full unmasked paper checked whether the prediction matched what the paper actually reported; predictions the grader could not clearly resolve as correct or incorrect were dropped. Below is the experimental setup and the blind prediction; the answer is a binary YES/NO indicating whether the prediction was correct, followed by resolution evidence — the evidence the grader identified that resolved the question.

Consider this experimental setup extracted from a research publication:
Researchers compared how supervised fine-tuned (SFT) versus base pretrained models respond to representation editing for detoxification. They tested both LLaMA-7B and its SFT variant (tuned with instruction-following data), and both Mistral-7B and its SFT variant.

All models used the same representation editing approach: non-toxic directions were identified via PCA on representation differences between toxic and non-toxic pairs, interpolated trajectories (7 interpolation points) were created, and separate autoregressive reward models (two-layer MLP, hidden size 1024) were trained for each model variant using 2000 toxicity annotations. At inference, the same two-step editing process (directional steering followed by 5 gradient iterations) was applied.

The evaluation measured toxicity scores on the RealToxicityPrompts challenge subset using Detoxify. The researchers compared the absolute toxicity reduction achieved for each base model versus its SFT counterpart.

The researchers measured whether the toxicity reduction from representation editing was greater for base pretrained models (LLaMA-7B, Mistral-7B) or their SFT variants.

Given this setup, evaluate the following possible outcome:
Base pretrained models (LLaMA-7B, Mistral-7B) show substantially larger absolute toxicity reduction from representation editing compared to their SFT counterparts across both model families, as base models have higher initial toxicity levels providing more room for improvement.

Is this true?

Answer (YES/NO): NO